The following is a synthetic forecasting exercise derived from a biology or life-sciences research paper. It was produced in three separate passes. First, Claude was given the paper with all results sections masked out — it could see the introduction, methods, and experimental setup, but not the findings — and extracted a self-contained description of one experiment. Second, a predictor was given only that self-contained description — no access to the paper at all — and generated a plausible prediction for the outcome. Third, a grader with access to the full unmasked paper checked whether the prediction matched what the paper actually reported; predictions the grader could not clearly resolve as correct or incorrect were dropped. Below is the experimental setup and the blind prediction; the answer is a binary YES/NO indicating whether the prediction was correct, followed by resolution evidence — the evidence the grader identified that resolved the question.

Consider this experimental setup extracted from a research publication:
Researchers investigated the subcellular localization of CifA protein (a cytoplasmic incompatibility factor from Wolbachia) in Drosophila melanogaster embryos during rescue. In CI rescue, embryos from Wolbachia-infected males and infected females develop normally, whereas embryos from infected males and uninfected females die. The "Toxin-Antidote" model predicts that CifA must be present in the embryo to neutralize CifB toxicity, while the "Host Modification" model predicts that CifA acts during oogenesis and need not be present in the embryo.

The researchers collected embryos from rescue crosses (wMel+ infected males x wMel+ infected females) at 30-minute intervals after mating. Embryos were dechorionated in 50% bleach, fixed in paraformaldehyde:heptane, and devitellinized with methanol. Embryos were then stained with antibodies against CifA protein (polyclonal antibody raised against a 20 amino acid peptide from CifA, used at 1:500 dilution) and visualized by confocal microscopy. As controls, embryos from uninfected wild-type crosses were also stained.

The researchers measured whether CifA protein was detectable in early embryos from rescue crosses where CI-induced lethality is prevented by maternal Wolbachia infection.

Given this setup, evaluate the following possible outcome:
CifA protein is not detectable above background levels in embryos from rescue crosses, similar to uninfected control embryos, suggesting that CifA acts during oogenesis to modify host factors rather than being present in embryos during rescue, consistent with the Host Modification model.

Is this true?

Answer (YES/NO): YES